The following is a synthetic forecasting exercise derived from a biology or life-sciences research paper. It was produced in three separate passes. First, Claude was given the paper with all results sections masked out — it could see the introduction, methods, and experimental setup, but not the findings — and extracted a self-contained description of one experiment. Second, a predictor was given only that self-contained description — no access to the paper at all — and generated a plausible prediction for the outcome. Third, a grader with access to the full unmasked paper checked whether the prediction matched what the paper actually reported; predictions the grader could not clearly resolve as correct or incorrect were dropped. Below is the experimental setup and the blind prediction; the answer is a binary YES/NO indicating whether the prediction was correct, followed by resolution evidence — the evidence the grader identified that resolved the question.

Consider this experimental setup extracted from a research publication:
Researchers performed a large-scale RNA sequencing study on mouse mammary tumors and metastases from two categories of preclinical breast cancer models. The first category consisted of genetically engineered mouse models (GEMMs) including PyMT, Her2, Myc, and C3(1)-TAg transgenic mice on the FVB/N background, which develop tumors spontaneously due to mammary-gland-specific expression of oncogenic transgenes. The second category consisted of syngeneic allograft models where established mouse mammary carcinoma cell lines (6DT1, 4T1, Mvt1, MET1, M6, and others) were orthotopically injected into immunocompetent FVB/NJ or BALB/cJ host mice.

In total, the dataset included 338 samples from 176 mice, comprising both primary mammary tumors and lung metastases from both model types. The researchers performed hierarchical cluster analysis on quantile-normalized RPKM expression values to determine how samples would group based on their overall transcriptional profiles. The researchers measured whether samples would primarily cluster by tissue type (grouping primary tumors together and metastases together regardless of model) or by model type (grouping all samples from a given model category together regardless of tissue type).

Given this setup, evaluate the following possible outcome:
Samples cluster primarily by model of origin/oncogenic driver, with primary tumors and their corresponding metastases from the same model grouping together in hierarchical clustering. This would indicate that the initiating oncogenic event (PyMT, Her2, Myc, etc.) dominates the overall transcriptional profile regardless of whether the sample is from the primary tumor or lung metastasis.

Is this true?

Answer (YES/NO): NO